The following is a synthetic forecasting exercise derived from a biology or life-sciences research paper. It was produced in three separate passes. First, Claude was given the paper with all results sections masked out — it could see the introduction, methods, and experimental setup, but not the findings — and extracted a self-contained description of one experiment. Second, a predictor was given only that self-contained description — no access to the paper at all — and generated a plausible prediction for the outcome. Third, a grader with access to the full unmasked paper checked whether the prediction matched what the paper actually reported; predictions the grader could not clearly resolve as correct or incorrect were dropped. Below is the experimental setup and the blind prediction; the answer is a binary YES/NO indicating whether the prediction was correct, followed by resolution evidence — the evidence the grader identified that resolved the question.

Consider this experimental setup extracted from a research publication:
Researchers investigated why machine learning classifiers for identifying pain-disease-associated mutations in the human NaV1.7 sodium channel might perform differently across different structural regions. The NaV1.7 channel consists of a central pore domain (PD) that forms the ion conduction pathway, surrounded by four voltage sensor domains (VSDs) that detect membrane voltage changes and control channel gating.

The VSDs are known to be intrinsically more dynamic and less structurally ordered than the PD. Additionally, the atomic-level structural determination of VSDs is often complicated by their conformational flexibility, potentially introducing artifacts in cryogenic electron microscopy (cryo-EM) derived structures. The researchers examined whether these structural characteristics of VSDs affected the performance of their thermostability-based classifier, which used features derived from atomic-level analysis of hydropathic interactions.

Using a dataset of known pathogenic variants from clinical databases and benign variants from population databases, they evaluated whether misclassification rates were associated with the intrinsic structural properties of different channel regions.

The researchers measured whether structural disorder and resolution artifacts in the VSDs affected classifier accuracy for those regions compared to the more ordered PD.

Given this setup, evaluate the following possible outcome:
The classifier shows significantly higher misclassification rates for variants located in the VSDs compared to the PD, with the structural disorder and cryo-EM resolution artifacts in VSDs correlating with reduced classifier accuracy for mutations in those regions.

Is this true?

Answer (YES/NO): YES